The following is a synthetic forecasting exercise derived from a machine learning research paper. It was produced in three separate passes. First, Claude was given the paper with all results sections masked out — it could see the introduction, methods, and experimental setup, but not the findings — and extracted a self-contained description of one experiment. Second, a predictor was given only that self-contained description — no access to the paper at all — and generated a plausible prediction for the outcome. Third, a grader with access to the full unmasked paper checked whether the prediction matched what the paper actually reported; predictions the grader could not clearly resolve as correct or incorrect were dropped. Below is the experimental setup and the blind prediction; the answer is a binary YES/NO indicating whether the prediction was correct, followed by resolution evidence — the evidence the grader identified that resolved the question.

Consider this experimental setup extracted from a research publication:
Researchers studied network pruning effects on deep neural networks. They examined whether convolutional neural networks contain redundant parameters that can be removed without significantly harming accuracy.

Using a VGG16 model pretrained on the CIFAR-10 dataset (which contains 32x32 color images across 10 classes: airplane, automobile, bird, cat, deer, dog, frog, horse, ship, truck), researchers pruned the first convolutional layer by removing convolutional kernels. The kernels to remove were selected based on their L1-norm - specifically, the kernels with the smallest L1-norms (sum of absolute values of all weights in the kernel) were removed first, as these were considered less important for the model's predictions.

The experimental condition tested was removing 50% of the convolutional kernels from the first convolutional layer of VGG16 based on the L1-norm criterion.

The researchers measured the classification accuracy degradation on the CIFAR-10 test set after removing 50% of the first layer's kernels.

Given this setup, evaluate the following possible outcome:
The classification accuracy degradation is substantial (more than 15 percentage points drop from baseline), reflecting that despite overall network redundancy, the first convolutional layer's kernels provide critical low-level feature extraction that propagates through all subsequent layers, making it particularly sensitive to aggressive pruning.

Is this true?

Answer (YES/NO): NO